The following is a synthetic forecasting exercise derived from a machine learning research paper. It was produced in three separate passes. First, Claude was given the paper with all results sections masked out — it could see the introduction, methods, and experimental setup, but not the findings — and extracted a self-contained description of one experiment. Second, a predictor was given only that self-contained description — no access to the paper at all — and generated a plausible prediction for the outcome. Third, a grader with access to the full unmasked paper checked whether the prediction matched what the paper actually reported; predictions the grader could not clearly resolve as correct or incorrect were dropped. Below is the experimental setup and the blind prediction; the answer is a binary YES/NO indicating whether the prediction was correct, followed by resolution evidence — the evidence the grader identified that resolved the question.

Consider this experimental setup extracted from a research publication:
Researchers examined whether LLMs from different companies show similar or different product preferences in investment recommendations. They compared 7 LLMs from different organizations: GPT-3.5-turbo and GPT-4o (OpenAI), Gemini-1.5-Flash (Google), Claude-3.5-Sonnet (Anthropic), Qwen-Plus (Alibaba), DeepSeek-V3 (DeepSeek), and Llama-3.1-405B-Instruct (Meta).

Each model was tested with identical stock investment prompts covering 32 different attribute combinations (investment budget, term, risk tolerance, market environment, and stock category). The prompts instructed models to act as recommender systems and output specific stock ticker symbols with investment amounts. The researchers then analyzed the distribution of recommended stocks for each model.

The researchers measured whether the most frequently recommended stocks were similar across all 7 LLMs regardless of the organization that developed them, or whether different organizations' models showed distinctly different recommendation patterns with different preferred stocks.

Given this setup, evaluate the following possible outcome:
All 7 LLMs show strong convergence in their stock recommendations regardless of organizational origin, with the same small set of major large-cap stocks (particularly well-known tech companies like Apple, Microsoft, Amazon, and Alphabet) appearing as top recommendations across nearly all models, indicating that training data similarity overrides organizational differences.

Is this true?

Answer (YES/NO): NO